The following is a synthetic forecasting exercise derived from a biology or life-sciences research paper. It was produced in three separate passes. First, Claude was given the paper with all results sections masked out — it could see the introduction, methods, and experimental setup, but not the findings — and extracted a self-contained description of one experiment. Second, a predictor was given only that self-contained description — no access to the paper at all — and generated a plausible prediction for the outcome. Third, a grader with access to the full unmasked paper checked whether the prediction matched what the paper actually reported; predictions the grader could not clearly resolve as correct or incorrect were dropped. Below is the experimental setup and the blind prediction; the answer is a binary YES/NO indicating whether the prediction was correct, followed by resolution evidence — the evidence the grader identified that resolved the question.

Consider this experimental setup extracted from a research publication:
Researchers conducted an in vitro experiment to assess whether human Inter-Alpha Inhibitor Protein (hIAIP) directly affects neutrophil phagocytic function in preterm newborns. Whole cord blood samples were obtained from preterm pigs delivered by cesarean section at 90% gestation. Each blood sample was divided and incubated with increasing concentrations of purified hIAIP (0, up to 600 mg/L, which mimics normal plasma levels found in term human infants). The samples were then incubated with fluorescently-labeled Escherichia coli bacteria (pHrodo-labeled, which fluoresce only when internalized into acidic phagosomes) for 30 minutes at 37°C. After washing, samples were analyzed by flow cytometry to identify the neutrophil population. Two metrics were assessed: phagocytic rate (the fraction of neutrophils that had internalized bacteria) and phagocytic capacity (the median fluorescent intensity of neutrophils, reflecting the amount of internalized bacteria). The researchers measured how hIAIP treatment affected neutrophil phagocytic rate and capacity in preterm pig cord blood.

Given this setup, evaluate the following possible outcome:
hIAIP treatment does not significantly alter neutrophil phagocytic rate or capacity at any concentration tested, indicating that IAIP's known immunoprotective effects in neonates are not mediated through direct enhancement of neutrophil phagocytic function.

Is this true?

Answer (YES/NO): NO